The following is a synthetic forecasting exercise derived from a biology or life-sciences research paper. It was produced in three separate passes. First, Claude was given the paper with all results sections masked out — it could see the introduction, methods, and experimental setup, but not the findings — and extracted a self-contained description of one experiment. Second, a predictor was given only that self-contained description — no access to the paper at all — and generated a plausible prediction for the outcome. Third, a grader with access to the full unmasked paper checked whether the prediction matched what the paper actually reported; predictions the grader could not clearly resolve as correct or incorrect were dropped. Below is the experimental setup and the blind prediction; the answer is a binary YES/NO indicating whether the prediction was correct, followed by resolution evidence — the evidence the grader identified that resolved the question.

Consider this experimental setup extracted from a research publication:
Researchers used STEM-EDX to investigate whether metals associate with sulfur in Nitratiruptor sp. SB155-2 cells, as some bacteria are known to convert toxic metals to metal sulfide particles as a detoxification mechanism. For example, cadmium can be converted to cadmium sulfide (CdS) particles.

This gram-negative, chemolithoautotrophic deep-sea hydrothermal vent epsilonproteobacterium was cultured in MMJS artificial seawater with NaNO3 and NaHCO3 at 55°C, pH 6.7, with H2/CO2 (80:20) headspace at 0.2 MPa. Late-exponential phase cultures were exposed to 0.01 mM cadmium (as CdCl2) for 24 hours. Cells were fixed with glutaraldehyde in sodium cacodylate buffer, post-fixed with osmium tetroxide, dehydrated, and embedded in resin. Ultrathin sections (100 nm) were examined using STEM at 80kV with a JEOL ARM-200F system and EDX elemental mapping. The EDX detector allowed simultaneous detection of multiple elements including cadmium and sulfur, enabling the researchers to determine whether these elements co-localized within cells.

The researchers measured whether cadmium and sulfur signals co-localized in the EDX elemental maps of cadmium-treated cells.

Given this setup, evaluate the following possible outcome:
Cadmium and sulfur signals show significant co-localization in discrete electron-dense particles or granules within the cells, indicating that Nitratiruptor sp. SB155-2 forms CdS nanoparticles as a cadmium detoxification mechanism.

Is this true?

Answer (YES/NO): NO